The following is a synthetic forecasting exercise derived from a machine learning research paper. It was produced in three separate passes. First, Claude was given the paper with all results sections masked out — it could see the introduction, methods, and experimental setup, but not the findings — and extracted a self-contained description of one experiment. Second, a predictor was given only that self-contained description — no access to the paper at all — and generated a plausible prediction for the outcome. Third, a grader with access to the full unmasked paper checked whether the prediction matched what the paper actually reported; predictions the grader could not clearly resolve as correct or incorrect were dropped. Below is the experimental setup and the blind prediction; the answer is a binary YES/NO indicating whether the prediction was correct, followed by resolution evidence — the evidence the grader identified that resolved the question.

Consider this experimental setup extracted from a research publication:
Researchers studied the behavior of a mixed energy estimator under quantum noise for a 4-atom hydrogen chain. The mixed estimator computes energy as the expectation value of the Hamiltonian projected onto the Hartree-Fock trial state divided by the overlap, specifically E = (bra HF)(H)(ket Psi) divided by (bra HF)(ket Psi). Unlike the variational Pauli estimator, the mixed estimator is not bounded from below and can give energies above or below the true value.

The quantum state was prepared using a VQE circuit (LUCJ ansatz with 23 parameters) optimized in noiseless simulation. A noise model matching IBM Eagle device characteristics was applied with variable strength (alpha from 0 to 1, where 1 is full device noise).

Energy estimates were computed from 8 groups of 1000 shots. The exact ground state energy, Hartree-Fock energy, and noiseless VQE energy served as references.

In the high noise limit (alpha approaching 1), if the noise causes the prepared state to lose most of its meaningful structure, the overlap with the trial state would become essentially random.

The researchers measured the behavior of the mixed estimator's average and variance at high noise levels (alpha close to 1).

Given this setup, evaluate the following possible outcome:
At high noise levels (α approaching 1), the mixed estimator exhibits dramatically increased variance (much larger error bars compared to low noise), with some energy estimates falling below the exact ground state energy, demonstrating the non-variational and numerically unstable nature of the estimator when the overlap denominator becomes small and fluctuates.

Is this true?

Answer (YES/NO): NO